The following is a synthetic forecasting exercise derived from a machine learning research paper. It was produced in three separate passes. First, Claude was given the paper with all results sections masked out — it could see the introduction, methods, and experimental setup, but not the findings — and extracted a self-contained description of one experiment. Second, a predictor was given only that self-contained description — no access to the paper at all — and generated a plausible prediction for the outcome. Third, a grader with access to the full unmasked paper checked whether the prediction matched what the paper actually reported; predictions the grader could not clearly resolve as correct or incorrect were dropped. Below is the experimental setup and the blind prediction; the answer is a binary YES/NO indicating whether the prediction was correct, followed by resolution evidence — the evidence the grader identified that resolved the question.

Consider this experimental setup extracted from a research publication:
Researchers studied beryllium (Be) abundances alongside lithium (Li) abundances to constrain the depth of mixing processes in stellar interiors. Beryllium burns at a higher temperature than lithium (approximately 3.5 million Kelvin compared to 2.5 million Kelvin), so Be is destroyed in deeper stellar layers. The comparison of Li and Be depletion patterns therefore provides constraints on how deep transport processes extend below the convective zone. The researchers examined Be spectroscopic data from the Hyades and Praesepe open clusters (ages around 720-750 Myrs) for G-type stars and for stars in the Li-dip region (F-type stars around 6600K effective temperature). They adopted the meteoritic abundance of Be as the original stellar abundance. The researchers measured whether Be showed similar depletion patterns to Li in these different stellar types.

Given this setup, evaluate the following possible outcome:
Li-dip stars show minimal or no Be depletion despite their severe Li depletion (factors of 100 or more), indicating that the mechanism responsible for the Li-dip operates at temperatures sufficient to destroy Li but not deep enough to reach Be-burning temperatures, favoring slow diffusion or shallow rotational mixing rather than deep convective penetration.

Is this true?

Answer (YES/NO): NO